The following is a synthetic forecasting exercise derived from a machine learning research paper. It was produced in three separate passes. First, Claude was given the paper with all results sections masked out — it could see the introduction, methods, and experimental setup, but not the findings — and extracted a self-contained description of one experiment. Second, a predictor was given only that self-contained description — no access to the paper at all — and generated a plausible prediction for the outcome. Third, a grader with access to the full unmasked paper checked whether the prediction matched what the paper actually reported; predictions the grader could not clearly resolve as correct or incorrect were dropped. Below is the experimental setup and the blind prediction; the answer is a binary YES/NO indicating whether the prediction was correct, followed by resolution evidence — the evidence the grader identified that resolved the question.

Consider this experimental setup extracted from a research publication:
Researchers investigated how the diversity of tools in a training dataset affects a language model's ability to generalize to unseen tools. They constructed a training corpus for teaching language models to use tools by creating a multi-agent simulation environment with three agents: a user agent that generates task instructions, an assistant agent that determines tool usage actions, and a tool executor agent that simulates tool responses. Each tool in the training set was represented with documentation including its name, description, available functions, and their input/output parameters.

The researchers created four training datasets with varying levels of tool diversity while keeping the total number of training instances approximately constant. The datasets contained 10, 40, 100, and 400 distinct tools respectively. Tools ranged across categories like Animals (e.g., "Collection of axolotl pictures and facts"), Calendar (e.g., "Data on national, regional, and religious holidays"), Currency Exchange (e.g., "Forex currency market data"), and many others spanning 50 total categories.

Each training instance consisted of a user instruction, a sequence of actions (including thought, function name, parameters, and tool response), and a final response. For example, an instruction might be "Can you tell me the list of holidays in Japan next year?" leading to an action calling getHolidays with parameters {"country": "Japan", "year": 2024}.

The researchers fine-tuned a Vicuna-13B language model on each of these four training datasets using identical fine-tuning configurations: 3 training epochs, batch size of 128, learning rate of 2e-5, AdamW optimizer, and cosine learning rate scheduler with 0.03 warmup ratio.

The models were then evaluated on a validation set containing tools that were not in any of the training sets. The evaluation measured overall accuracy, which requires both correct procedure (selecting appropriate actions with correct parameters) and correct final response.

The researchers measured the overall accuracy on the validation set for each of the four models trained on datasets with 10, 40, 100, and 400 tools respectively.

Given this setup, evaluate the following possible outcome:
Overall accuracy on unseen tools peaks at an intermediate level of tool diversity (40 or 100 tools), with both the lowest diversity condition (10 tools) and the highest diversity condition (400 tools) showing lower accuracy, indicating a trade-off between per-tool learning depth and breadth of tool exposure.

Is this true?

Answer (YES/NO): NO